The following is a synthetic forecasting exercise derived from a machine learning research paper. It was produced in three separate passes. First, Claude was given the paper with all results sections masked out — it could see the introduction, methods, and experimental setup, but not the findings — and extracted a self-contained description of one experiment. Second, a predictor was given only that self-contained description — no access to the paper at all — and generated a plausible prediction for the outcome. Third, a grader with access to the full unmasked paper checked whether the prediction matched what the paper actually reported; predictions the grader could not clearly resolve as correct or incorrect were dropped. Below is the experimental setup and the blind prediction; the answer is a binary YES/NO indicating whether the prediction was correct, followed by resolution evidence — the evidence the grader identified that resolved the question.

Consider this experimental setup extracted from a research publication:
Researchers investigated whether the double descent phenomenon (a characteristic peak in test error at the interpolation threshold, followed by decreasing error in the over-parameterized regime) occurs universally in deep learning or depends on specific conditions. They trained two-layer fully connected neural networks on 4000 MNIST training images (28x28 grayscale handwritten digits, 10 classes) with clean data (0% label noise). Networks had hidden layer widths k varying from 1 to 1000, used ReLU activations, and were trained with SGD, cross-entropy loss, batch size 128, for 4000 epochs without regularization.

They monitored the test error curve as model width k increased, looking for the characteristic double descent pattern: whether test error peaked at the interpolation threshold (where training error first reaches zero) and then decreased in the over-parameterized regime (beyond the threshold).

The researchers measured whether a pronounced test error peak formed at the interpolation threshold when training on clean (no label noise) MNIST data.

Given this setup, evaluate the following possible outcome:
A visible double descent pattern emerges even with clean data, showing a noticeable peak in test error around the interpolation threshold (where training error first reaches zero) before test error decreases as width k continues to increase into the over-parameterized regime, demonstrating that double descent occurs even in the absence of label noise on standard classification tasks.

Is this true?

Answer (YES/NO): NO